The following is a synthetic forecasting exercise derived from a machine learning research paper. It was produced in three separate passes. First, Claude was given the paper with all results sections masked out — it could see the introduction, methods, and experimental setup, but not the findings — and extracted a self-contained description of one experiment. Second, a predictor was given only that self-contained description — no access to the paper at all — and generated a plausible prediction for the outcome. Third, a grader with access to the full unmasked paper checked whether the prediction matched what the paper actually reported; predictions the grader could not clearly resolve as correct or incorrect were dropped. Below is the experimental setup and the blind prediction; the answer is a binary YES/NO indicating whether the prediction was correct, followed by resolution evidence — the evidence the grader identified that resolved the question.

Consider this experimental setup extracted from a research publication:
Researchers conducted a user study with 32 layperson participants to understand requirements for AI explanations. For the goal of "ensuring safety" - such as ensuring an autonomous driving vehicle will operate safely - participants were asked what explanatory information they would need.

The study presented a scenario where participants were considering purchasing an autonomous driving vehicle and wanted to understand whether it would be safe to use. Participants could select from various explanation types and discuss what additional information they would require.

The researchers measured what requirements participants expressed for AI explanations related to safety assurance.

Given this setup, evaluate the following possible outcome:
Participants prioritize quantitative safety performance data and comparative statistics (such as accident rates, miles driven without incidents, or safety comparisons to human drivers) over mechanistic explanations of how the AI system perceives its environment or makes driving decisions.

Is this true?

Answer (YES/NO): NO